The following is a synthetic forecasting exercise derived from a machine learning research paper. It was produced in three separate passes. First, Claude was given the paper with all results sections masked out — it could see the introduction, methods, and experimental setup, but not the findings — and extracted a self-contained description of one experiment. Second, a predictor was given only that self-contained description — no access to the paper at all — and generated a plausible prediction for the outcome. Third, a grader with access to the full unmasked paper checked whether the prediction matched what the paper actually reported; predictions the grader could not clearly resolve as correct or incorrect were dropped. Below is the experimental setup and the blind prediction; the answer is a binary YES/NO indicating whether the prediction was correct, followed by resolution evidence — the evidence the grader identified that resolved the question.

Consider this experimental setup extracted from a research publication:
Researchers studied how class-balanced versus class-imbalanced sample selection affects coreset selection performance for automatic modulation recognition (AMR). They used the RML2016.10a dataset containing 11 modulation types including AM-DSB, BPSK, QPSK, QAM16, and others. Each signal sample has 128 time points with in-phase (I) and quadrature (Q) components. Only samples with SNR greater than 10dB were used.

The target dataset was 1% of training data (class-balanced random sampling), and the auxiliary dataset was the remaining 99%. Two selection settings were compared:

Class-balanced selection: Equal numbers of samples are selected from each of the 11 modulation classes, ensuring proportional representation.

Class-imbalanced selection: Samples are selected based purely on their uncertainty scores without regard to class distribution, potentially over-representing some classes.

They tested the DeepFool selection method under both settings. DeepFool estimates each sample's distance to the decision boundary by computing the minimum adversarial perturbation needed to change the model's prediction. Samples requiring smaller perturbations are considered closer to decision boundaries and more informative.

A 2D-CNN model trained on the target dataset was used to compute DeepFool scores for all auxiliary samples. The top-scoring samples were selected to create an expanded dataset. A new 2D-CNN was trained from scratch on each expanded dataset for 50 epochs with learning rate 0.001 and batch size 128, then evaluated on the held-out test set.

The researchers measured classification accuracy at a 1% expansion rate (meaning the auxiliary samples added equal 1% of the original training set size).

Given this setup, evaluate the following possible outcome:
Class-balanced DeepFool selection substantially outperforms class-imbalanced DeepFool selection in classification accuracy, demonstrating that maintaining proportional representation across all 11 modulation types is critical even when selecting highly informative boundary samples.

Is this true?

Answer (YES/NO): YES